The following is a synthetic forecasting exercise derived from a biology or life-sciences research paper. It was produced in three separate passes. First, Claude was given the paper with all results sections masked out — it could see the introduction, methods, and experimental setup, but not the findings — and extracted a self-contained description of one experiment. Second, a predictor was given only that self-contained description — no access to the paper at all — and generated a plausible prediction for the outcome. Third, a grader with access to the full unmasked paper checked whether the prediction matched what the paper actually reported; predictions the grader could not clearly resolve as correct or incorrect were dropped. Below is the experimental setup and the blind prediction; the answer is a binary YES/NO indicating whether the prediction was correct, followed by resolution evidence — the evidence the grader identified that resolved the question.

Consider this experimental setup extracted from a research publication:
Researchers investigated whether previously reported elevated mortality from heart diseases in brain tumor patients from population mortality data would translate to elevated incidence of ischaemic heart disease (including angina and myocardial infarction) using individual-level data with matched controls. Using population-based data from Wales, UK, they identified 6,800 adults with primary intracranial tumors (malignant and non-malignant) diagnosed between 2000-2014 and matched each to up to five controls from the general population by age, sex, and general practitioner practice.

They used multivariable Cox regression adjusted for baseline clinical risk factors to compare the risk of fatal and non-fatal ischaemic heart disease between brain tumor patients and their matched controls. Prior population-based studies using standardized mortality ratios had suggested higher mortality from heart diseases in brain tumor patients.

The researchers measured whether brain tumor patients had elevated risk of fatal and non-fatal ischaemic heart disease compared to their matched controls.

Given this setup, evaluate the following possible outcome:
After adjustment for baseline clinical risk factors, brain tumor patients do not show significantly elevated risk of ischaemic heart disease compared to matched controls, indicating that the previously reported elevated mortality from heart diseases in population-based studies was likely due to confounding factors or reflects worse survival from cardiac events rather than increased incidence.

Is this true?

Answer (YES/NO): YES